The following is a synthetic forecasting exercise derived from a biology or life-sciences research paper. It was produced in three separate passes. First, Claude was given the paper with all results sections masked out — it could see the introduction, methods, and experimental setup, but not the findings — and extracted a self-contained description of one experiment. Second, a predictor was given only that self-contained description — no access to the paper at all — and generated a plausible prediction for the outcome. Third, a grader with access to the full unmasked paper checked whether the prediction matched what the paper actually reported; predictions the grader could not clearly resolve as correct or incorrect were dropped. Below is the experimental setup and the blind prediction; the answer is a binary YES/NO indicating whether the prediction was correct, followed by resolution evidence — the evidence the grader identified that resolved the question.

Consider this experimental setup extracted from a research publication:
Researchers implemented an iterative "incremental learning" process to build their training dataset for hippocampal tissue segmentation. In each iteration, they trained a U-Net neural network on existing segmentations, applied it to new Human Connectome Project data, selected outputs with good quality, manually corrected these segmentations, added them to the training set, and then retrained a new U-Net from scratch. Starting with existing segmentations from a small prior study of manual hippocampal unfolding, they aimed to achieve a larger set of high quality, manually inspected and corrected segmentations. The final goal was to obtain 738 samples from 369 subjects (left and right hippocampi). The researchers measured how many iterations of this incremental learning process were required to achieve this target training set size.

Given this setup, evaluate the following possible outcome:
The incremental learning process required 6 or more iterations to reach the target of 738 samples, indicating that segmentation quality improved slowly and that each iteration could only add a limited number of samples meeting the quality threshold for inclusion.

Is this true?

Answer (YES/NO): NO